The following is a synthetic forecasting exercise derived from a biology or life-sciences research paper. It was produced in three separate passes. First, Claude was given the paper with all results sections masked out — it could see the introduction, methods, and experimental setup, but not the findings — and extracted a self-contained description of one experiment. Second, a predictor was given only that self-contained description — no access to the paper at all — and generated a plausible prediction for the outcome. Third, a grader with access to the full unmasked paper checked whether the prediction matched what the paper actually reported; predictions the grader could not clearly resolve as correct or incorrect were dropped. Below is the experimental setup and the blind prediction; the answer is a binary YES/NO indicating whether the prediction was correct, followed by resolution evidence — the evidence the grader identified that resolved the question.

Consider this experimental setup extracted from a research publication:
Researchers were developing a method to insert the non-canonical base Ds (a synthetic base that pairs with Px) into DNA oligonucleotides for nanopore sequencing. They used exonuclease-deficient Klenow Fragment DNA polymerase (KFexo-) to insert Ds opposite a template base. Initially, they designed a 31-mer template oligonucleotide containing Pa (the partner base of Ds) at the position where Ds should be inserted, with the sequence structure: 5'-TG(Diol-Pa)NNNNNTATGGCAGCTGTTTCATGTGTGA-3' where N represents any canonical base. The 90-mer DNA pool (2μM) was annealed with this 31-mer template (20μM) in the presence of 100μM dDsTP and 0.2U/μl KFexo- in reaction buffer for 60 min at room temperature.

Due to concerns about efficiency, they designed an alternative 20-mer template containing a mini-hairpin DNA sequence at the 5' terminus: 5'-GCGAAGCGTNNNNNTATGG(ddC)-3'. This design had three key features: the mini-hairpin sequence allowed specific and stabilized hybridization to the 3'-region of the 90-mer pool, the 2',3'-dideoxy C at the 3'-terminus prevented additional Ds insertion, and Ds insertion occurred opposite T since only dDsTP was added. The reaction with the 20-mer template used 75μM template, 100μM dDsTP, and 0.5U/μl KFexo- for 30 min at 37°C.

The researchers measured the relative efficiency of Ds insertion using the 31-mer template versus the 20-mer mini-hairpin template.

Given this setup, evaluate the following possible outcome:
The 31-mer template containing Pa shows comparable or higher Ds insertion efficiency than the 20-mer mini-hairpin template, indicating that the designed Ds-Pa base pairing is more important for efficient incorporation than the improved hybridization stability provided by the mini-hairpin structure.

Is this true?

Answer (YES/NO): NO